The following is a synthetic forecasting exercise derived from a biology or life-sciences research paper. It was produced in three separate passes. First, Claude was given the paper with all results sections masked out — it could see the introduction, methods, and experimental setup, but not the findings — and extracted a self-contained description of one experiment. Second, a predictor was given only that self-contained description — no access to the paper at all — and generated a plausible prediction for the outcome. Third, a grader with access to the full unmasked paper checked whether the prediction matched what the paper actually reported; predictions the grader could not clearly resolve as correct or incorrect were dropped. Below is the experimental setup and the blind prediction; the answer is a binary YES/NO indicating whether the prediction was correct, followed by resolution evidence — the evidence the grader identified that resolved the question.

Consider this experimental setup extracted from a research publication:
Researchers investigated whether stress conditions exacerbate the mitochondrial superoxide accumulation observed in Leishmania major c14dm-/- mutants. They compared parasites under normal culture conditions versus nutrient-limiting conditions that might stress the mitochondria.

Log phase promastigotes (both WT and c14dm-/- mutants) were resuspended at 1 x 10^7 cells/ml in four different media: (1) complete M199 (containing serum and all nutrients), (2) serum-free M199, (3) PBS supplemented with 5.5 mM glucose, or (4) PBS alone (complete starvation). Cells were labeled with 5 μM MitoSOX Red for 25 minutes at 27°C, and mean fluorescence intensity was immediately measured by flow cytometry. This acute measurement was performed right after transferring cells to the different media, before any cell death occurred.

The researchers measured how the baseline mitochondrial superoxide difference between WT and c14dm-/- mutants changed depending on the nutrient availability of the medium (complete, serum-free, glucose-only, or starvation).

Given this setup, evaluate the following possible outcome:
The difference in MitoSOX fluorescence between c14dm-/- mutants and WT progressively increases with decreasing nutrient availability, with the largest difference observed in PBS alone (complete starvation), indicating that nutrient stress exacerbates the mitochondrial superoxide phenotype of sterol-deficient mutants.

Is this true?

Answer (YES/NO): YES